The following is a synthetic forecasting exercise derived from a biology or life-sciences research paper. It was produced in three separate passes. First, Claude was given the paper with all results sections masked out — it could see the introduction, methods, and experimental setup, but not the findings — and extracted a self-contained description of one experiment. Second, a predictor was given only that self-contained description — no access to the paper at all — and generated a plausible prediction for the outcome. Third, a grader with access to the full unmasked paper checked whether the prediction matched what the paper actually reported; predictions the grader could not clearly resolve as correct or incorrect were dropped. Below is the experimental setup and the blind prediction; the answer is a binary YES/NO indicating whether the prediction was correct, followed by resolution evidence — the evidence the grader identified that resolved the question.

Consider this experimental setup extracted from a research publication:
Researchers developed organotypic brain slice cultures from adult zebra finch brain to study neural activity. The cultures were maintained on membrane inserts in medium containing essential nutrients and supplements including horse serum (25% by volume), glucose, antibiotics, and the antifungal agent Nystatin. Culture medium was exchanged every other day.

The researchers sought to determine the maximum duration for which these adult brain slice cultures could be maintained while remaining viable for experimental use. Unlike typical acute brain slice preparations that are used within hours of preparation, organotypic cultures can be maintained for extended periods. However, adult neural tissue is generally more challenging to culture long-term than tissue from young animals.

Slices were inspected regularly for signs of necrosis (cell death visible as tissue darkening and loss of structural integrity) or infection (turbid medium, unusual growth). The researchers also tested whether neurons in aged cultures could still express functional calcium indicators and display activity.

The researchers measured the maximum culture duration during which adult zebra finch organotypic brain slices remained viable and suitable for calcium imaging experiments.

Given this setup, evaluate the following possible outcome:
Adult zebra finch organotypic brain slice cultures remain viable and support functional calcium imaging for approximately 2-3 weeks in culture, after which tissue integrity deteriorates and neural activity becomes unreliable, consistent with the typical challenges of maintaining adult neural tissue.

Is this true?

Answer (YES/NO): NO